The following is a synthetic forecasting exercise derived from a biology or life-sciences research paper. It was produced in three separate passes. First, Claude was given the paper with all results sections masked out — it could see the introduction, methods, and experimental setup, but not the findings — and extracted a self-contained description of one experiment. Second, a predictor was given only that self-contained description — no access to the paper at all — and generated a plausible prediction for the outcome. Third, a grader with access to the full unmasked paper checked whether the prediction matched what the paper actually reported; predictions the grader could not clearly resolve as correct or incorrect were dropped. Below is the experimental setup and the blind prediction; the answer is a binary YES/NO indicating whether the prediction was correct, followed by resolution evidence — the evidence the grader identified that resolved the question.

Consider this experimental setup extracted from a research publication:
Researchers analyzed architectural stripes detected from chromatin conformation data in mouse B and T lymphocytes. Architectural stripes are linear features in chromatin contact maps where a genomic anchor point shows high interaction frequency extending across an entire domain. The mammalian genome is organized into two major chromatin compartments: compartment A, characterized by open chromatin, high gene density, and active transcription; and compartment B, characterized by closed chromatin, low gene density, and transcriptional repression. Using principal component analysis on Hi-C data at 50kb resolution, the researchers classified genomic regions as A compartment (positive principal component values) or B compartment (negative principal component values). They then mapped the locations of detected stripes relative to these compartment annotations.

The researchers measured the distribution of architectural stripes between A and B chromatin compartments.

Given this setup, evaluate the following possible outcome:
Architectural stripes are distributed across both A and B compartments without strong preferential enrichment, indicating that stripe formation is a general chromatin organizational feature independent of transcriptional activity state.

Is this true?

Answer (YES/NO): NO